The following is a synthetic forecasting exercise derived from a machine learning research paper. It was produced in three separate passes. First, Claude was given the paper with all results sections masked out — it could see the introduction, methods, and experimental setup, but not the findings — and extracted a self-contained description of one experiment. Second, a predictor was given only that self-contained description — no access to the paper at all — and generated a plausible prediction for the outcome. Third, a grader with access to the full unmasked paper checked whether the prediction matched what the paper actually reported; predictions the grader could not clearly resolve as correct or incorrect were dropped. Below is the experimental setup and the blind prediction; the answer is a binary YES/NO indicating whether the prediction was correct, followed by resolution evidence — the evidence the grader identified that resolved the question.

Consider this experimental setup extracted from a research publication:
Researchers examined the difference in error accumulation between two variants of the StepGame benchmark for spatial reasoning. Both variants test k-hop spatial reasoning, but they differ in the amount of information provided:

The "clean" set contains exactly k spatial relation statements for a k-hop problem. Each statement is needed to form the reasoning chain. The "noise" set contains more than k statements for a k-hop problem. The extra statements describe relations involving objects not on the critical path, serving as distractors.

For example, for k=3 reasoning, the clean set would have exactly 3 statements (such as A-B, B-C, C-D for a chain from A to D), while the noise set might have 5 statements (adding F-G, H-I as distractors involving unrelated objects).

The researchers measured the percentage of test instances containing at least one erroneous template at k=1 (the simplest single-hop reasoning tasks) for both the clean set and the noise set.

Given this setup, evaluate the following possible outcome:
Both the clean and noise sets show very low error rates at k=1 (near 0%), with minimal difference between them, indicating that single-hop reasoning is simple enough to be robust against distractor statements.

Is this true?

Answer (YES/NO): NO